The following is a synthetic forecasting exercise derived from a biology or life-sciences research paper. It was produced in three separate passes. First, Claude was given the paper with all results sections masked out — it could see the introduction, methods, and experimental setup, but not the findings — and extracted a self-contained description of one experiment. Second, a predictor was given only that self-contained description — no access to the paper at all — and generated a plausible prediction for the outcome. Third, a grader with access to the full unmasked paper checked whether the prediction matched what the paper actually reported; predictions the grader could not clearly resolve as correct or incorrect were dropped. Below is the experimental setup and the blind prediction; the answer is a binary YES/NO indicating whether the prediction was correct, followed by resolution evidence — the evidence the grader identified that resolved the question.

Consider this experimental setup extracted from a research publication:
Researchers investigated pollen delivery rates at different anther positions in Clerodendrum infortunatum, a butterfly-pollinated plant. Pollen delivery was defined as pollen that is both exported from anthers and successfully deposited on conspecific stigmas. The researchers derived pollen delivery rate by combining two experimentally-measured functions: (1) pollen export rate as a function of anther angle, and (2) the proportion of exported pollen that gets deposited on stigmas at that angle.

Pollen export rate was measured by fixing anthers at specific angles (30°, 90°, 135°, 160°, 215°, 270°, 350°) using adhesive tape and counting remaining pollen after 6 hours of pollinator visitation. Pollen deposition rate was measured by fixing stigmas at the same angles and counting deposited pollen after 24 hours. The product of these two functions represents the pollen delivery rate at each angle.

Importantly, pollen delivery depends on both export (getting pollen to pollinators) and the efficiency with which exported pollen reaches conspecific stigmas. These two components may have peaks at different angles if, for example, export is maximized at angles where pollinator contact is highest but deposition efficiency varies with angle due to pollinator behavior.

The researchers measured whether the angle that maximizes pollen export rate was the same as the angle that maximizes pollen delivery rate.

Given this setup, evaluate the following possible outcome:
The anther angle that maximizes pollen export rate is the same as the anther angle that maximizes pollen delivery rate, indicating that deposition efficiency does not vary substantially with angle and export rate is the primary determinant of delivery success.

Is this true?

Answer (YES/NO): NO